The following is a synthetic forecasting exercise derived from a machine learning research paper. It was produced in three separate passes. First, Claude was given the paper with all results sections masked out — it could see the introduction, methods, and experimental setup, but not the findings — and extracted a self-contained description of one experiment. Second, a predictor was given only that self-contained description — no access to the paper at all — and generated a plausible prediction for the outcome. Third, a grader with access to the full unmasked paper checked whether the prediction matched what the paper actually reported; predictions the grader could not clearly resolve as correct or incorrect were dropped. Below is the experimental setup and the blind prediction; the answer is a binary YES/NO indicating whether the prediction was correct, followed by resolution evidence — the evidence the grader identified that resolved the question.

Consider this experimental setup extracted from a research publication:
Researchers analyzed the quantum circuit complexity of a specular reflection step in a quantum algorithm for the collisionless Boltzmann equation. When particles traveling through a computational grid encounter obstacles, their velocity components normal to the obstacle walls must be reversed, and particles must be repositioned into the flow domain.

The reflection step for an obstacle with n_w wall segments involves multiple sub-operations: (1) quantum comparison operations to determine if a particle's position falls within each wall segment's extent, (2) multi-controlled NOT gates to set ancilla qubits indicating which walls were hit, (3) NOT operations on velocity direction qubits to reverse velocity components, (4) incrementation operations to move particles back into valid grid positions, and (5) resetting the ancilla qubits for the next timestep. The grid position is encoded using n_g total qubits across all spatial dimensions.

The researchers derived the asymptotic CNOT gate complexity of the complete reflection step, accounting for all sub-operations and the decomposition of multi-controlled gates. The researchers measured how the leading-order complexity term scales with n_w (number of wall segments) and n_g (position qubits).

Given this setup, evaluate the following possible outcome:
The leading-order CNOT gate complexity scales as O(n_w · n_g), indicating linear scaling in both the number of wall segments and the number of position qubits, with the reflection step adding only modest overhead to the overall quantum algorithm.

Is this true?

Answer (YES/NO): NO